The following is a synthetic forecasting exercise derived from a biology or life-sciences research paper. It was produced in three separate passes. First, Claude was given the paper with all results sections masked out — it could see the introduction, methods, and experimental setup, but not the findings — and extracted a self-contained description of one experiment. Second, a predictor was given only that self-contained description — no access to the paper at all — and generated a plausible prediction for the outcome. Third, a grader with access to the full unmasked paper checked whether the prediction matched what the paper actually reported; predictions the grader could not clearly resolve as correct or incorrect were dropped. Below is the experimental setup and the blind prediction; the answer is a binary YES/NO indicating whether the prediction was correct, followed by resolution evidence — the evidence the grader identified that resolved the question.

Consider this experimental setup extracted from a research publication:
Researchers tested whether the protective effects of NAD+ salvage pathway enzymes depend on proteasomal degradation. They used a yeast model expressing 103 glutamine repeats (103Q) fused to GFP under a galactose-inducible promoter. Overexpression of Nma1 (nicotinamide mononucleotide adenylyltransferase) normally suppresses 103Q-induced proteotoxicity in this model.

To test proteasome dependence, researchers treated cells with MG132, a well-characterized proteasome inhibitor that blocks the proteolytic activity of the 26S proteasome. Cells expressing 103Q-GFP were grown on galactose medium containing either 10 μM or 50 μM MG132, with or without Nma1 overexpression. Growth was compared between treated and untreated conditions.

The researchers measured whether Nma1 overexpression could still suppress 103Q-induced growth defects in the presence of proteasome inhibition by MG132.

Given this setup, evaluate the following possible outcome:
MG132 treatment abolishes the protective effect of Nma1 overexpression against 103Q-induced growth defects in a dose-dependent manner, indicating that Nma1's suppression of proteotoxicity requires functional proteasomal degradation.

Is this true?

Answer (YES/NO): NO